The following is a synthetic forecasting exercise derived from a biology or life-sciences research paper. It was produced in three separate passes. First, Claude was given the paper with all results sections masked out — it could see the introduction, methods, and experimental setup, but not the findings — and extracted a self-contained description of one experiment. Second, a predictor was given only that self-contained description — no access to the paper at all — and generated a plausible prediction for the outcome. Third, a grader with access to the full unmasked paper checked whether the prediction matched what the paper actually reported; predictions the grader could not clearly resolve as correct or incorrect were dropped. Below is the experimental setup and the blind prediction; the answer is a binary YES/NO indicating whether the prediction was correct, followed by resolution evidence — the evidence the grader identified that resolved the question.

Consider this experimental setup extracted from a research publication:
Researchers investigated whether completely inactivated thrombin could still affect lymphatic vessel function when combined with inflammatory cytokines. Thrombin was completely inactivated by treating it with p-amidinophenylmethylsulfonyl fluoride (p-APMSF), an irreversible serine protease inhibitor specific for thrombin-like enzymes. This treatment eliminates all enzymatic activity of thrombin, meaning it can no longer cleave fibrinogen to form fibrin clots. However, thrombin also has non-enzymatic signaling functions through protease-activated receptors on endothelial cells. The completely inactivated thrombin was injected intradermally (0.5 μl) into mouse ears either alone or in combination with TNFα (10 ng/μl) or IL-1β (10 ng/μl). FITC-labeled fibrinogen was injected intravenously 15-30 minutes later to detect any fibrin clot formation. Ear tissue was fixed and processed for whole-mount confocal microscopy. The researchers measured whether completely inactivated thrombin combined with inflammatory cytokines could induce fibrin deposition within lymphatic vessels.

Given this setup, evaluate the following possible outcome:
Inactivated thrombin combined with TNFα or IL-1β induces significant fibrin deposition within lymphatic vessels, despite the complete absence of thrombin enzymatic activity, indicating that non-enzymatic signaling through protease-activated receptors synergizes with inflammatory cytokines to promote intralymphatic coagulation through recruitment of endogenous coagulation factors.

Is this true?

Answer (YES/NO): NO